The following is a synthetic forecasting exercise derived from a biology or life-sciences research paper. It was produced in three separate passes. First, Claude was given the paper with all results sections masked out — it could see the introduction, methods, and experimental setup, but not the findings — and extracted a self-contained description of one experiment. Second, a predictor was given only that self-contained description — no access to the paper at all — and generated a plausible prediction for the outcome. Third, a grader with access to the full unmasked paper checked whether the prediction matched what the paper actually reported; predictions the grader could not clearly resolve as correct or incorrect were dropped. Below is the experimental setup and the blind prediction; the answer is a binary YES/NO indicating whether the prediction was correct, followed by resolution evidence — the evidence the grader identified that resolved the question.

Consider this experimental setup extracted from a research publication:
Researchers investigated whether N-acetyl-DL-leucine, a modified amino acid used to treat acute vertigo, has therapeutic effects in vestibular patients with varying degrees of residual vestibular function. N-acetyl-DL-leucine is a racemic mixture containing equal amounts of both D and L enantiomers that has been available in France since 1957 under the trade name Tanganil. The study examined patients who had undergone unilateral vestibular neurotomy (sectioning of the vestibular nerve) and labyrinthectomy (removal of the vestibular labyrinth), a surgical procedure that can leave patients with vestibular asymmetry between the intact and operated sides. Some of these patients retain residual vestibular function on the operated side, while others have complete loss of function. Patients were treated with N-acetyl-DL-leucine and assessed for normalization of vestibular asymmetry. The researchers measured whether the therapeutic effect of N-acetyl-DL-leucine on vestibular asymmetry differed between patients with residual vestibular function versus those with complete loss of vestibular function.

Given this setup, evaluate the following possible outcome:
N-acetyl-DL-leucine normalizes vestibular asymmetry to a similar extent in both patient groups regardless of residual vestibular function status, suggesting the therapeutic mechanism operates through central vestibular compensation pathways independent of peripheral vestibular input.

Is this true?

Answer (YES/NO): NO